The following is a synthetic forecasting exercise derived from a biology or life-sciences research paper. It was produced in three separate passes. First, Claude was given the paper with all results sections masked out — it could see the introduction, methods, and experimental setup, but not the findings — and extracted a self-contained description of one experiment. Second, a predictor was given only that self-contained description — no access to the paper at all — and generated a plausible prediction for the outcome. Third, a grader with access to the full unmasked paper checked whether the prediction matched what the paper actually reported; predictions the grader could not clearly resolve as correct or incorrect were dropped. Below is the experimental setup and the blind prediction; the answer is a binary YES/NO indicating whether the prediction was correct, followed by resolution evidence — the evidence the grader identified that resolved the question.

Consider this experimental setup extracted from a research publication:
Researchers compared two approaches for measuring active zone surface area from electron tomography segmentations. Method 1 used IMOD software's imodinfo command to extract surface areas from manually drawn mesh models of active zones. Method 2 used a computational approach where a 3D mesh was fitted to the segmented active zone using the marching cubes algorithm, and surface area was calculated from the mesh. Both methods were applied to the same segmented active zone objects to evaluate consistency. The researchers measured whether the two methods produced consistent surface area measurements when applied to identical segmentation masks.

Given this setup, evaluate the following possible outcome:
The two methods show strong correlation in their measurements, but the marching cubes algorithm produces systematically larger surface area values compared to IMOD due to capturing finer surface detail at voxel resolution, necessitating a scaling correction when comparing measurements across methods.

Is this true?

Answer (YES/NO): NO